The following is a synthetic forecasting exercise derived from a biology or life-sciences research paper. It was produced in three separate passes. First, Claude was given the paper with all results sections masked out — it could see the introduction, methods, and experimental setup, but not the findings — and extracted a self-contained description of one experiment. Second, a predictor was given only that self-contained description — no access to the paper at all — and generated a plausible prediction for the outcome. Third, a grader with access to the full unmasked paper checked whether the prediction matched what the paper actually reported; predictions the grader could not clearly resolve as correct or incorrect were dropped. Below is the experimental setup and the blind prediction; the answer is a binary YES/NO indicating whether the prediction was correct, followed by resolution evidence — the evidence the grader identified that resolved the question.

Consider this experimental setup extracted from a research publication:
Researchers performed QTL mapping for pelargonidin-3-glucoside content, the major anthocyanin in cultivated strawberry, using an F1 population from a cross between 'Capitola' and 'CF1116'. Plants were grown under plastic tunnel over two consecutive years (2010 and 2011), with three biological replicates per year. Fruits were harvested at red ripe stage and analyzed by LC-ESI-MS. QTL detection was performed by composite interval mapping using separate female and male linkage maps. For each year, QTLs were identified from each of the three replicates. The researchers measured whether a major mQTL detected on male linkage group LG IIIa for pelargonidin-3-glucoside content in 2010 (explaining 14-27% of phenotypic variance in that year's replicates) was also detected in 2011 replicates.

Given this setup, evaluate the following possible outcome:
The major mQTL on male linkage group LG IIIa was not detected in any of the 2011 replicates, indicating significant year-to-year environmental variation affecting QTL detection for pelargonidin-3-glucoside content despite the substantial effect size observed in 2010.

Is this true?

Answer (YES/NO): YES